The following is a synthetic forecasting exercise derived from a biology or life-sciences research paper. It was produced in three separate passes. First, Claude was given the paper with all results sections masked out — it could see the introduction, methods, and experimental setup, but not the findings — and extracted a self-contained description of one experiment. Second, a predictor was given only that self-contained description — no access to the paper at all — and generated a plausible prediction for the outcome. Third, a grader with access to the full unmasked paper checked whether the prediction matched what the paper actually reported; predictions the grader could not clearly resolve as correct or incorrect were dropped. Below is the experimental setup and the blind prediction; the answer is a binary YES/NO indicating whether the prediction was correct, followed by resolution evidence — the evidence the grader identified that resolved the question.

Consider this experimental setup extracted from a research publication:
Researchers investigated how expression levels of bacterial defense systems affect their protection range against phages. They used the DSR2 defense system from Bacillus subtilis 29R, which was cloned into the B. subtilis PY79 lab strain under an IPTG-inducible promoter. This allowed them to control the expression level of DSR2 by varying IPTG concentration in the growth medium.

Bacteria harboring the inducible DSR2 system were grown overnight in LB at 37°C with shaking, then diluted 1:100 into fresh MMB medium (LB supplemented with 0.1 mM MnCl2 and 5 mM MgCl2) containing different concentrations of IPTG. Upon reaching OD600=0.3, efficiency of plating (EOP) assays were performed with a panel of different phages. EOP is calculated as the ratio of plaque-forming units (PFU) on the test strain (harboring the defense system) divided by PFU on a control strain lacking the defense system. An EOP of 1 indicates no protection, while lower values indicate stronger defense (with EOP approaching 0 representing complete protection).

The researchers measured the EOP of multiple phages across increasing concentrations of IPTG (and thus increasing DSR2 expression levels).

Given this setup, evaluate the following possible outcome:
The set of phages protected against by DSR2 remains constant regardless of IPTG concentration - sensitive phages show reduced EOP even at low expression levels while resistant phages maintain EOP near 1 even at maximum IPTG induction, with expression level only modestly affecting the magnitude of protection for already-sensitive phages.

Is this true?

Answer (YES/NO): NO